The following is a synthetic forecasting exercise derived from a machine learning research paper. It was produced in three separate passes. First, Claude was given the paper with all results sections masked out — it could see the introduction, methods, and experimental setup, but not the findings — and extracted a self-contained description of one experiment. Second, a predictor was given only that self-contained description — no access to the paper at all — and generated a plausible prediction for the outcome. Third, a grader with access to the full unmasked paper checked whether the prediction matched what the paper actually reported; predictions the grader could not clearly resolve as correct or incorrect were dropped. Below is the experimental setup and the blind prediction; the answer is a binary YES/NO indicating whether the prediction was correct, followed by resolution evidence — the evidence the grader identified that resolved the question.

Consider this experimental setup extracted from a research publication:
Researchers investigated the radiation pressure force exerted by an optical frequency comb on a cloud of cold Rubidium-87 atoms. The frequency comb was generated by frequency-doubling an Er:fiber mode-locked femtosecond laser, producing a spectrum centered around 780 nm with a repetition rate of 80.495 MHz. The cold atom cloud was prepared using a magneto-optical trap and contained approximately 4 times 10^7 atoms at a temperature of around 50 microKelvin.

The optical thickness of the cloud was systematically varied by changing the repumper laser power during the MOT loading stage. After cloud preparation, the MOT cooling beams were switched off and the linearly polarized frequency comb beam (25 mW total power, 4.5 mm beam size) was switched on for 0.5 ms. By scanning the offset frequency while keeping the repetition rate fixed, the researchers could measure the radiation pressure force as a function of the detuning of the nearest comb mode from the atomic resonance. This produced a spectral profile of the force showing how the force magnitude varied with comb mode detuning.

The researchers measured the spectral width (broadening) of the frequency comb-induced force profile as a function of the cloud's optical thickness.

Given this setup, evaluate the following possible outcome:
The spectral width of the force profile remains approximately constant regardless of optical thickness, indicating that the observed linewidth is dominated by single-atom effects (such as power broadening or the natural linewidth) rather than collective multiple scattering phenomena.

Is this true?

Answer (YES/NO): NO